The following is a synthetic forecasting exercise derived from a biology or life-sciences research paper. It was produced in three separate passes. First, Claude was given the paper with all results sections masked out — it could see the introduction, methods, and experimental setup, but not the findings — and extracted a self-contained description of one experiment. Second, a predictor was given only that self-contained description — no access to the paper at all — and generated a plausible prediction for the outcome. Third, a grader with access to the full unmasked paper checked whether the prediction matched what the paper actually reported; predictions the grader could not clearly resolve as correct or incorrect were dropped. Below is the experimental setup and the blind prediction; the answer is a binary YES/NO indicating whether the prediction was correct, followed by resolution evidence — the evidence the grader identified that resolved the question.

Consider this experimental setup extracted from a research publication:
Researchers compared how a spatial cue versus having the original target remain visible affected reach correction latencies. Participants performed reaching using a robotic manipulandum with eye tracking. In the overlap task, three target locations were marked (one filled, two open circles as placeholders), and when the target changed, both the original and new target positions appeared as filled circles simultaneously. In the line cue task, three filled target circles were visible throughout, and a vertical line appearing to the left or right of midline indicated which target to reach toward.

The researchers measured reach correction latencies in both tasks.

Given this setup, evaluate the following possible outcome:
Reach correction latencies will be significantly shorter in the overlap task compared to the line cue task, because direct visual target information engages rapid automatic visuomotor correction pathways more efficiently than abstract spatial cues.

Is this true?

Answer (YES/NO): NO